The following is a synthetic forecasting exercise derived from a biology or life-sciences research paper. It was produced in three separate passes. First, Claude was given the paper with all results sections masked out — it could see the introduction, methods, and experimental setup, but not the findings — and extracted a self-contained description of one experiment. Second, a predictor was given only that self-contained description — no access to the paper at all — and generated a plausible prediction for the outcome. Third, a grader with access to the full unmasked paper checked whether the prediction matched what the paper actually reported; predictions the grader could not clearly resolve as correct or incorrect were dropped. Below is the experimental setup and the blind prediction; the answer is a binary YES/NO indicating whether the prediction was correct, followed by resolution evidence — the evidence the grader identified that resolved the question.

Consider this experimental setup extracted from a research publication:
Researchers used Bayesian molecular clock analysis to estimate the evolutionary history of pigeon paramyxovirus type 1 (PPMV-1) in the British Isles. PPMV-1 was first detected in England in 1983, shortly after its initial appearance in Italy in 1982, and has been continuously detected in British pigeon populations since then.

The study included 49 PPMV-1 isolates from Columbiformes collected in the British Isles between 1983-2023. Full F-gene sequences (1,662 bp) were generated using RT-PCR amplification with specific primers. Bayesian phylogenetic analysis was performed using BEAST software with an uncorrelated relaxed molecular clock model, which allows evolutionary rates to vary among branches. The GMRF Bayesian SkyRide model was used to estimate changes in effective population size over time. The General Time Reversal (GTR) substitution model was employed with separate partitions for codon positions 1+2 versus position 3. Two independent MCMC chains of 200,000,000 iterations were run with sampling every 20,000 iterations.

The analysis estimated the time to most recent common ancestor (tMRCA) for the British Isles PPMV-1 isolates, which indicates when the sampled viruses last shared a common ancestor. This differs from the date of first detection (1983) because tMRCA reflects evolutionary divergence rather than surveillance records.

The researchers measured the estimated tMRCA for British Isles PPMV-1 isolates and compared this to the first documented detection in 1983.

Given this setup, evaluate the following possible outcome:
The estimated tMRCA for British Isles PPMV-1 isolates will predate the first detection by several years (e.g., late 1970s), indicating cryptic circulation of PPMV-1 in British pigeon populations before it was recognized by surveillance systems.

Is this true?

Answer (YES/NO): NO